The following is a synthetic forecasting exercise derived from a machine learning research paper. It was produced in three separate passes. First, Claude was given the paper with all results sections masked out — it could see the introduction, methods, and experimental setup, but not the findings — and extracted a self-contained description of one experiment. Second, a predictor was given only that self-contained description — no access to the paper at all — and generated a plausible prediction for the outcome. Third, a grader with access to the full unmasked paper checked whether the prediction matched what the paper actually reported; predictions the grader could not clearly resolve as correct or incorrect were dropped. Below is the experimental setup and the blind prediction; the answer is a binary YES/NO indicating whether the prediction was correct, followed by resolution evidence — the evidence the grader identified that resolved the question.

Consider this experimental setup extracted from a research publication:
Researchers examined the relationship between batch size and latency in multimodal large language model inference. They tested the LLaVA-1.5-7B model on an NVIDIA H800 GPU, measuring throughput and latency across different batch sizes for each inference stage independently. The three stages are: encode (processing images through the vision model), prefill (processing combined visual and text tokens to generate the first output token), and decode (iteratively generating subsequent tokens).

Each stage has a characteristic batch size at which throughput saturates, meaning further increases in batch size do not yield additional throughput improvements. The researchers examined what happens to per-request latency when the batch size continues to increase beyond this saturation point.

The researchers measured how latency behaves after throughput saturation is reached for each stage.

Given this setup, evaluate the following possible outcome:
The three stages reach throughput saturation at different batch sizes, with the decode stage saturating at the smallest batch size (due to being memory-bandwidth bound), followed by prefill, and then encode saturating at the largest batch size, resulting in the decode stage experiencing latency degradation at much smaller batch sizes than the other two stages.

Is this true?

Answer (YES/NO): NO